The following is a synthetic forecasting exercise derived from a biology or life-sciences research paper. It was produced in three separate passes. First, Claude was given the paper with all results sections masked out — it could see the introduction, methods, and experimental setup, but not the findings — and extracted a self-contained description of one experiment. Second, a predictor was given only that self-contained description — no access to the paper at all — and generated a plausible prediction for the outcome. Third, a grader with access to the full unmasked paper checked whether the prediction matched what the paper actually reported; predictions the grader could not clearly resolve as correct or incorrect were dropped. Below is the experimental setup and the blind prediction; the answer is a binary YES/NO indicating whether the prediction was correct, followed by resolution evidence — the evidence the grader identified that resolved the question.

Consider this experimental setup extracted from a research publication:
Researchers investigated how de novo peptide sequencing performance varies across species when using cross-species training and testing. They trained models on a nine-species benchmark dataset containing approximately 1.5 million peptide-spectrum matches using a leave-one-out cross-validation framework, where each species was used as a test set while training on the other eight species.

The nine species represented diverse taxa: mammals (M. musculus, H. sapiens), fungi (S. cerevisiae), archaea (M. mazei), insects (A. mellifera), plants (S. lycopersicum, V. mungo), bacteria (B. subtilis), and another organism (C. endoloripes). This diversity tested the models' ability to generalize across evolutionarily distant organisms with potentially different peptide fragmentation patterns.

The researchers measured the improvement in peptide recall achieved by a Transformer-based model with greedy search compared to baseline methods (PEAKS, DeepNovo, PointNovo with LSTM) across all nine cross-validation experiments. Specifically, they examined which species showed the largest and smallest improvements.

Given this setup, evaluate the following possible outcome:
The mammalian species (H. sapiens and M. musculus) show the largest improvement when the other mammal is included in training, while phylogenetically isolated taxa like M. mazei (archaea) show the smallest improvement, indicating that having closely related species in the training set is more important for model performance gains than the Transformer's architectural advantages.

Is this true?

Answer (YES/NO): NO